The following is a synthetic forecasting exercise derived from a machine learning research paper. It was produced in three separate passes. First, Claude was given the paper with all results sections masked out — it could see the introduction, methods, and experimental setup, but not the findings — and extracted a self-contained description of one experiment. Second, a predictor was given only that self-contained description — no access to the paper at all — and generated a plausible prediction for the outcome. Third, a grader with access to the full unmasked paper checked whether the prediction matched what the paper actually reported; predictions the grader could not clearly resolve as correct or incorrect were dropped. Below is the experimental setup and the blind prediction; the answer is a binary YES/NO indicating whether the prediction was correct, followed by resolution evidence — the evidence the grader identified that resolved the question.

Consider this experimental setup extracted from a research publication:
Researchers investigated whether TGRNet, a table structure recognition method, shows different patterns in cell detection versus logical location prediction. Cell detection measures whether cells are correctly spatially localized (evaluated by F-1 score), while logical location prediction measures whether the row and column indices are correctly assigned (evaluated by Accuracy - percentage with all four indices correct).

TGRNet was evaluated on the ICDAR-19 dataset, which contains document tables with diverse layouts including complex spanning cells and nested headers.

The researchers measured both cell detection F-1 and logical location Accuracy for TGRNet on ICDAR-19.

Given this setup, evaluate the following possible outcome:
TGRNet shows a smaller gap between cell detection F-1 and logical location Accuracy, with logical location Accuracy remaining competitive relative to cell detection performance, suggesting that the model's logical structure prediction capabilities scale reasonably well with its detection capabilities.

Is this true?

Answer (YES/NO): NO